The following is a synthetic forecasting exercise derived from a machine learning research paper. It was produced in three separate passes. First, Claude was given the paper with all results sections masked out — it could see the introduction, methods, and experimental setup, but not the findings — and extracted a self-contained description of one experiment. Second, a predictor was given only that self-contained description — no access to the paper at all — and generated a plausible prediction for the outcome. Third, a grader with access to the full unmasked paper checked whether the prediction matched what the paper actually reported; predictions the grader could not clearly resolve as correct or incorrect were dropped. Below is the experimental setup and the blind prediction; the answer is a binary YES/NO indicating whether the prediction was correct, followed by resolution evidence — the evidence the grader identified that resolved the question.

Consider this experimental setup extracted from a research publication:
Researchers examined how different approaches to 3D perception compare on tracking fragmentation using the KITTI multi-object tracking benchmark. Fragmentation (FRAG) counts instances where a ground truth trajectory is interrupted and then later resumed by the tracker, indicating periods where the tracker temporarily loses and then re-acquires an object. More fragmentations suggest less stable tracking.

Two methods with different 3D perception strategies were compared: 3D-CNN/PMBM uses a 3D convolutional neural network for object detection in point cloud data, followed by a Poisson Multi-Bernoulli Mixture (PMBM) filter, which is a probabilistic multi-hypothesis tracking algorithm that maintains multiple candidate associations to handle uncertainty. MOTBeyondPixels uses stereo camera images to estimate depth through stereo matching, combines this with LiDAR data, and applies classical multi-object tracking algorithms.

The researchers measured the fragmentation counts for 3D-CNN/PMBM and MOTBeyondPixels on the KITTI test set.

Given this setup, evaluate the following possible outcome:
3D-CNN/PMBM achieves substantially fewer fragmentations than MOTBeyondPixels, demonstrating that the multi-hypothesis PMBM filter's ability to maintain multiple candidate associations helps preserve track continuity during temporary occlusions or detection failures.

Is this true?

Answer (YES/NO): NO